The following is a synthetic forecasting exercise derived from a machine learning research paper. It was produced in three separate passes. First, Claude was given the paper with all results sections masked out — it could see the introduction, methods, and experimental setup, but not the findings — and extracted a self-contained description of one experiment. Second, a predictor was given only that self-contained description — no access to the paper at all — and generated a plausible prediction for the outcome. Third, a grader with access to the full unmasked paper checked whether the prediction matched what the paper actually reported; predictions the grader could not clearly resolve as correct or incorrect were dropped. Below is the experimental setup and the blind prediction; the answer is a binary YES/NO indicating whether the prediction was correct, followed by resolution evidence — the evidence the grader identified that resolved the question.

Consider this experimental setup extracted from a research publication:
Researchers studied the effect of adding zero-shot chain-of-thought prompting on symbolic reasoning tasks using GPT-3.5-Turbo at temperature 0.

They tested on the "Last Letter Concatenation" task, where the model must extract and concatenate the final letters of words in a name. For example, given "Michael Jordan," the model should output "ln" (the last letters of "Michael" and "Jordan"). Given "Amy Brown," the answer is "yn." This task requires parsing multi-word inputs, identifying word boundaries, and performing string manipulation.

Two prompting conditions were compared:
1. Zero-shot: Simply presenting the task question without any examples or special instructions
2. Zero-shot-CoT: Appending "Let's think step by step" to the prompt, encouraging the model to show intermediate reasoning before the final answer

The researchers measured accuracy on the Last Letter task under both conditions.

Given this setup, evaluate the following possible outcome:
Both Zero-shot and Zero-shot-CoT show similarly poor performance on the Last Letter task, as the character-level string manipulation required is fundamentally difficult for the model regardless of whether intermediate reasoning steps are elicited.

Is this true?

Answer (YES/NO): NO